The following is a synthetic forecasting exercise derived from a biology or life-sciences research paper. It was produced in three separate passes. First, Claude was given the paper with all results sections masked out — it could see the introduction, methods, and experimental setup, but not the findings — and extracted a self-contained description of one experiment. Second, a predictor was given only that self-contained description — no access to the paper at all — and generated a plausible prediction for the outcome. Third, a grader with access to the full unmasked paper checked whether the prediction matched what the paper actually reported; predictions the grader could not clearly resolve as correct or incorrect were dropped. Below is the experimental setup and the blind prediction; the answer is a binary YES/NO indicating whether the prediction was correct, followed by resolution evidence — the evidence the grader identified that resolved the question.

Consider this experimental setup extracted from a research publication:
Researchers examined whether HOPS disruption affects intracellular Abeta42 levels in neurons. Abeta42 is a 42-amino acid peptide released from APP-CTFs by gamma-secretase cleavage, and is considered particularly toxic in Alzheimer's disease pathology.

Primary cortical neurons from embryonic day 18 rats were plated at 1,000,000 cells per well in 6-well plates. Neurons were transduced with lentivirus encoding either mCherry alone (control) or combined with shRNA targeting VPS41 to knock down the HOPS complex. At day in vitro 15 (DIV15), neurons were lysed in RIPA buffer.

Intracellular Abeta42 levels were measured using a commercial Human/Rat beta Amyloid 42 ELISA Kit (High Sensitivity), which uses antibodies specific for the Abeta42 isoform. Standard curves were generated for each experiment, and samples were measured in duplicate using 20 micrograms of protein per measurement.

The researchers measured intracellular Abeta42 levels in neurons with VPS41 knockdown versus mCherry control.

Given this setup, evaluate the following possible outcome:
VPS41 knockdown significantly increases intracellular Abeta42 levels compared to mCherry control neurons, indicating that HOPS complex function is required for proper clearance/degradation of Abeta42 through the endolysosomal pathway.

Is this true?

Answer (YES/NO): NO